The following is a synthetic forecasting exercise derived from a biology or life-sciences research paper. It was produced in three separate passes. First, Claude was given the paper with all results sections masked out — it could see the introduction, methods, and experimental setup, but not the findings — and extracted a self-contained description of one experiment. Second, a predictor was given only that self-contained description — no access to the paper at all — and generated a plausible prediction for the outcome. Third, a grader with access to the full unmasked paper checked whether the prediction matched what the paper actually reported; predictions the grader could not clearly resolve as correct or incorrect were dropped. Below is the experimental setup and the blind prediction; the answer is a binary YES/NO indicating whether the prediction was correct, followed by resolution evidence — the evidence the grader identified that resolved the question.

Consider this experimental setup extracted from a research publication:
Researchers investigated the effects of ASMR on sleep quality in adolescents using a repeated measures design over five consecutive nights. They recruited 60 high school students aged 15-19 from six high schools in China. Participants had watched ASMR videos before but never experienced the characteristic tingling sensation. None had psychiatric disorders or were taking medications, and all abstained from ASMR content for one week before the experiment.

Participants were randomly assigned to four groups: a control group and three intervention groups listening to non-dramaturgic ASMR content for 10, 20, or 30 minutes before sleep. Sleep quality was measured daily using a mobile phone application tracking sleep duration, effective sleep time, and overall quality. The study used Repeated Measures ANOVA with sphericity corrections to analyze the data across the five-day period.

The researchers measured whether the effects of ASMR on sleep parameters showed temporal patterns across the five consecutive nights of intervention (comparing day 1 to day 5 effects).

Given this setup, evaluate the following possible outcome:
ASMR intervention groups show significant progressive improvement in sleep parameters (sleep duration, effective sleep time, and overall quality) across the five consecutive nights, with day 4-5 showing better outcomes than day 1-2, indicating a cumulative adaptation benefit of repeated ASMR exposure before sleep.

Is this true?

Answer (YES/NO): NO